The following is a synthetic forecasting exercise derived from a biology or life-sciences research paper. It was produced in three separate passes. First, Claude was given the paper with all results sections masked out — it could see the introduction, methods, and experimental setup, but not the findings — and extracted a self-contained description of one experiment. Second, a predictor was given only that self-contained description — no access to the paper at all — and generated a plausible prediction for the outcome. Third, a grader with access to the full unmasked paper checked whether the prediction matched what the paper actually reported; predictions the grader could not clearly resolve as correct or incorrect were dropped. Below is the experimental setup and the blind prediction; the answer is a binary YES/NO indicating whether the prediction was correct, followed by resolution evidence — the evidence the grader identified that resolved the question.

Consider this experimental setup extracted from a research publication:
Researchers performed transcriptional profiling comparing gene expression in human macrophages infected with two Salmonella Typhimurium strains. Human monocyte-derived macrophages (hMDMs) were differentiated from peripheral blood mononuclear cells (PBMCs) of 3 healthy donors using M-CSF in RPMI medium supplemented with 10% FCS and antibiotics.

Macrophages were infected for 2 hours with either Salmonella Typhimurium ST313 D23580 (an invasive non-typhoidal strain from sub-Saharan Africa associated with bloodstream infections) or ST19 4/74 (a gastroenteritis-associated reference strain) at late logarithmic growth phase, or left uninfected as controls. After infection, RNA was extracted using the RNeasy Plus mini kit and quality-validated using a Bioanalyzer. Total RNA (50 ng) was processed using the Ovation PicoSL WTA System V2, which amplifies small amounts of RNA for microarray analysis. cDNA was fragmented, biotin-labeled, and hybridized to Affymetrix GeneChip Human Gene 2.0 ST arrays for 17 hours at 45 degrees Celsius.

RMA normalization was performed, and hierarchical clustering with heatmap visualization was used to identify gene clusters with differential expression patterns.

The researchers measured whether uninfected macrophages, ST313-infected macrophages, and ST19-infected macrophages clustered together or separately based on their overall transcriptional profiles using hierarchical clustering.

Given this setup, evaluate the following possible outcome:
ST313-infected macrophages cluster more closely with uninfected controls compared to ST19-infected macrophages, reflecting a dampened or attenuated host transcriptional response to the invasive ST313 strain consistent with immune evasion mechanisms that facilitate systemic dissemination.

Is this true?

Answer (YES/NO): NO